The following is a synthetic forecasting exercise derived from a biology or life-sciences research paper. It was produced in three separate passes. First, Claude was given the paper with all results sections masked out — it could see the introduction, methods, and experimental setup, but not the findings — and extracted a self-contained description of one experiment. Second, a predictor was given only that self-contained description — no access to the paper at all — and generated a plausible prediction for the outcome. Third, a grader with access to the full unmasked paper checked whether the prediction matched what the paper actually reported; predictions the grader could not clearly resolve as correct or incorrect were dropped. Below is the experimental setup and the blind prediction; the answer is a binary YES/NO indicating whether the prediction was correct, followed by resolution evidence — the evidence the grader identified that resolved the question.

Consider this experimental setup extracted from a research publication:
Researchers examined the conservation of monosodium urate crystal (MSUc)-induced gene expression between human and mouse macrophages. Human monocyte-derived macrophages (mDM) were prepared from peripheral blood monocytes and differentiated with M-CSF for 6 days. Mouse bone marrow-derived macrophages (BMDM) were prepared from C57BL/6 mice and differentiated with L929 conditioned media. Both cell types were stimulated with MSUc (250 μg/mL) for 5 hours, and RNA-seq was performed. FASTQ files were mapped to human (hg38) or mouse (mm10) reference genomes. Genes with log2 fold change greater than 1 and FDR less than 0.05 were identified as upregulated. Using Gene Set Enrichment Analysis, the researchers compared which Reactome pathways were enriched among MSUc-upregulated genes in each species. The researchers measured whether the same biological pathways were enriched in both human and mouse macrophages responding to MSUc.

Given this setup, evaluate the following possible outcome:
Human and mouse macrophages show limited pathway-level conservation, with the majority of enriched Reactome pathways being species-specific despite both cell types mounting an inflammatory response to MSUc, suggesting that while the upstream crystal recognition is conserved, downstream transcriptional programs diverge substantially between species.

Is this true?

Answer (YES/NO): NO